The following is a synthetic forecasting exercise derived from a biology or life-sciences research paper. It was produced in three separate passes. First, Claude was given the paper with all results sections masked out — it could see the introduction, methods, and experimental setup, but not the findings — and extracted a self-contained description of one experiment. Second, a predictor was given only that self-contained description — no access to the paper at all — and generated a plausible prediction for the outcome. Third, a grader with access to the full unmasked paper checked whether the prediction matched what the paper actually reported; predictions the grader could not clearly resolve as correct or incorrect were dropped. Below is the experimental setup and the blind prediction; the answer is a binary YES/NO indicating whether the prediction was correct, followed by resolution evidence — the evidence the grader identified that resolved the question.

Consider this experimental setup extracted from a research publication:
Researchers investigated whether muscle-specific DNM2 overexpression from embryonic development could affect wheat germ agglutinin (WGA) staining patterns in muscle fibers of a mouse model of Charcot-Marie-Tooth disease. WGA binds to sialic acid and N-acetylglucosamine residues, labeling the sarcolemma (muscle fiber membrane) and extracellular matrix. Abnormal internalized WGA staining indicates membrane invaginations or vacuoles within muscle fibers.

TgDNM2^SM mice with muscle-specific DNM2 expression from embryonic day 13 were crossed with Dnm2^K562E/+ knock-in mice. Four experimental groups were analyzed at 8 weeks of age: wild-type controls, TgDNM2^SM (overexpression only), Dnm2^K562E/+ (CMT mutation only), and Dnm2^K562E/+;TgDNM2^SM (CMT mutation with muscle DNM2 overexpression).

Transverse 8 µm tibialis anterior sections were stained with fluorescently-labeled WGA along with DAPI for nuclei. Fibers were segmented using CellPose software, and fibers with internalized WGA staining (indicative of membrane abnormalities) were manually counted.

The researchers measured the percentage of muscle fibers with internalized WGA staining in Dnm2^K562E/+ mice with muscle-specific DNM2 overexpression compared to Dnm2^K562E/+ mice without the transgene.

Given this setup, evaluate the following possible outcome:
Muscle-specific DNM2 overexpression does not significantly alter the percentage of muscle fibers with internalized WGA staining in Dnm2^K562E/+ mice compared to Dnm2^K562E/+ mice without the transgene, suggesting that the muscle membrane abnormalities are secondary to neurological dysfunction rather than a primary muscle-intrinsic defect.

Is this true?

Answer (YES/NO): NO